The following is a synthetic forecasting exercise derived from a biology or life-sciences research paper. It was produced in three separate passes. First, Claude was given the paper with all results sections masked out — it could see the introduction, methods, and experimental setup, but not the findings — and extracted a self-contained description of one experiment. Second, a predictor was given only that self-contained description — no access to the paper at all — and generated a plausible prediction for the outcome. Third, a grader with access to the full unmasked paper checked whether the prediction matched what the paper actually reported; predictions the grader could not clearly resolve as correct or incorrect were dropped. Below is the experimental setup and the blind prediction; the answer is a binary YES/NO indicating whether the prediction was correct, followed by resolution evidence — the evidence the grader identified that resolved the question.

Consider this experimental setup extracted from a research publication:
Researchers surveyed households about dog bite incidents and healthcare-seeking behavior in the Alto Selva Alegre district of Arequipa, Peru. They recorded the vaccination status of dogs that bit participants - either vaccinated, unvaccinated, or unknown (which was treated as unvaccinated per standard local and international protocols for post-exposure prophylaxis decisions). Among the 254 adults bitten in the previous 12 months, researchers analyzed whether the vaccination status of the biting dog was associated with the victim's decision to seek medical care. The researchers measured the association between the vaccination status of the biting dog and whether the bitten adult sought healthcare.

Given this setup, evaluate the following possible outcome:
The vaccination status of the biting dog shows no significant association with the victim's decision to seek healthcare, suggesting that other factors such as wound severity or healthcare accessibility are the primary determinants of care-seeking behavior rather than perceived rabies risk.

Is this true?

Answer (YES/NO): YES